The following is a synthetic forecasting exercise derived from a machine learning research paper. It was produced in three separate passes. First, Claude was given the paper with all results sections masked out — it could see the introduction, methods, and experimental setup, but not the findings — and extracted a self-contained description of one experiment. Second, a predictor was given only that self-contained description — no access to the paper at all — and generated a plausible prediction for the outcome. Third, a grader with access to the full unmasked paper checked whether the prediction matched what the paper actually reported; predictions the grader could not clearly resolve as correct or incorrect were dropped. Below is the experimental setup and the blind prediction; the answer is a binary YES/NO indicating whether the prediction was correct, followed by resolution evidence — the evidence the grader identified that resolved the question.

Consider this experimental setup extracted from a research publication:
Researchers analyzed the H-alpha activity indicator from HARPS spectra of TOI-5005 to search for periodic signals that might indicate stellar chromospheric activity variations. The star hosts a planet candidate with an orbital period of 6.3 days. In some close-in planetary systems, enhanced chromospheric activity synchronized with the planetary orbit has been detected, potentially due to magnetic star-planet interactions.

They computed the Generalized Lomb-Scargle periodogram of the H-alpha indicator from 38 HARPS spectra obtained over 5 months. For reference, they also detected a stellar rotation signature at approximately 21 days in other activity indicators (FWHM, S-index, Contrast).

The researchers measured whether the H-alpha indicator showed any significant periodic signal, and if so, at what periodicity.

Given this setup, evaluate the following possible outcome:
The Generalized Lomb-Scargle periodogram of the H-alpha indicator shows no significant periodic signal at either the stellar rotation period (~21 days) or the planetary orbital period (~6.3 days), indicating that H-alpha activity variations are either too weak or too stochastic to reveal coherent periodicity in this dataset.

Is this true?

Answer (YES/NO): YES